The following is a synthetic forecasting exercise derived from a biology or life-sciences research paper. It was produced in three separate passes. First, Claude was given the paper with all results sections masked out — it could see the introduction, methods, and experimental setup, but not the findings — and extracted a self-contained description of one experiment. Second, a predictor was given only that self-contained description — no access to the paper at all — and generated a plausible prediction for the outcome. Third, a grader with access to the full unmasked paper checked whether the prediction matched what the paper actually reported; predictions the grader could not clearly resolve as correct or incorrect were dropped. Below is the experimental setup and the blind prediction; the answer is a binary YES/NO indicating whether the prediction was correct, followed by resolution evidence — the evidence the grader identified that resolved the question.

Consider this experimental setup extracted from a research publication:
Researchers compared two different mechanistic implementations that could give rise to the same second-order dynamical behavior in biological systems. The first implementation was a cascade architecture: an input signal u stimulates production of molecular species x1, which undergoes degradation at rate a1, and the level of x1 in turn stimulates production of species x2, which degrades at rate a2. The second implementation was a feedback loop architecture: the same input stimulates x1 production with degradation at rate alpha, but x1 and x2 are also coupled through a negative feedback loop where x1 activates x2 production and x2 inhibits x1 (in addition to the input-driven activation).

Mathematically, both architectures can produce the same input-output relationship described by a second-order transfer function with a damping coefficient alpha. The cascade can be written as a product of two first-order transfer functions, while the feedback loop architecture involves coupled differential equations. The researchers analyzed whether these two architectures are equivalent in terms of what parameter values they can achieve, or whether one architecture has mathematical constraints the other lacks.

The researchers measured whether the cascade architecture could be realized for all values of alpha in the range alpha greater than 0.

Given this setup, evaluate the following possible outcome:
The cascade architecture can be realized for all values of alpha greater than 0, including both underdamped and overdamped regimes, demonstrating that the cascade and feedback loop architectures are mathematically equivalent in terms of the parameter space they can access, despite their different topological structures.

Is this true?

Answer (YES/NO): NO